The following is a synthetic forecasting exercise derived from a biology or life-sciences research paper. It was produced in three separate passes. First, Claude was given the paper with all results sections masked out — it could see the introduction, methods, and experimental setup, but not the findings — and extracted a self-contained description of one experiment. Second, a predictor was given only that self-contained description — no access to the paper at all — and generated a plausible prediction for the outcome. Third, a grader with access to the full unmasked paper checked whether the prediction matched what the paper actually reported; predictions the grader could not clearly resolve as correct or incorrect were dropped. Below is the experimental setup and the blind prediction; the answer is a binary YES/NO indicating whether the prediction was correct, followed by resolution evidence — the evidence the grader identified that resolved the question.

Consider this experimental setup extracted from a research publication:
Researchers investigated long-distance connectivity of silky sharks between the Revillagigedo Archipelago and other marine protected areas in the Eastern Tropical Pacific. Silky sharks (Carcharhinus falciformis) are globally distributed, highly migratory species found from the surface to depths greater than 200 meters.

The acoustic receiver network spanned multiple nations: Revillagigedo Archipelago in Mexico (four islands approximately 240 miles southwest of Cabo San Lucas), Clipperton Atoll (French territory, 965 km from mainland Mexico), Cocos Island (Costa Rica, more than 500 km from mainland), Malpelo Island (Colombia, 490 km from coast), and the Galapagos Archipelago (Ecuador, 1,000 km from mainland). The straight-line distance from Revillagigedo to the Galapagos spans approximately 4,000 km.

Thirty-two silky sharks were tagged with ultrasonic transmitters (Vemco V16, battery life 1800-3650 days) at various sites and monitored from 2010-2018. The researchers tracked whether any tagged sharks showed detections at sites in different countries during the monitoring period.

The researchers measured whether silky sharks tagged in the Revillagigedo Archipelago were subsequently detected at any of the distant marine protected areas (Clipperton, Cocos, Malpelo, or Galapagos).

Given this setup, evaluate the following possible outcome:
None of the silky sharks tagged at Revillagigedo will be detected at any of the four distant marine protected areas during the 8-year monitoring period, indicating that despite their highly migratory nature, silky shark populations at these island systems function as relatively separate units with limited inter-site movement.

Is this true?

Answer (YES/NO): NO